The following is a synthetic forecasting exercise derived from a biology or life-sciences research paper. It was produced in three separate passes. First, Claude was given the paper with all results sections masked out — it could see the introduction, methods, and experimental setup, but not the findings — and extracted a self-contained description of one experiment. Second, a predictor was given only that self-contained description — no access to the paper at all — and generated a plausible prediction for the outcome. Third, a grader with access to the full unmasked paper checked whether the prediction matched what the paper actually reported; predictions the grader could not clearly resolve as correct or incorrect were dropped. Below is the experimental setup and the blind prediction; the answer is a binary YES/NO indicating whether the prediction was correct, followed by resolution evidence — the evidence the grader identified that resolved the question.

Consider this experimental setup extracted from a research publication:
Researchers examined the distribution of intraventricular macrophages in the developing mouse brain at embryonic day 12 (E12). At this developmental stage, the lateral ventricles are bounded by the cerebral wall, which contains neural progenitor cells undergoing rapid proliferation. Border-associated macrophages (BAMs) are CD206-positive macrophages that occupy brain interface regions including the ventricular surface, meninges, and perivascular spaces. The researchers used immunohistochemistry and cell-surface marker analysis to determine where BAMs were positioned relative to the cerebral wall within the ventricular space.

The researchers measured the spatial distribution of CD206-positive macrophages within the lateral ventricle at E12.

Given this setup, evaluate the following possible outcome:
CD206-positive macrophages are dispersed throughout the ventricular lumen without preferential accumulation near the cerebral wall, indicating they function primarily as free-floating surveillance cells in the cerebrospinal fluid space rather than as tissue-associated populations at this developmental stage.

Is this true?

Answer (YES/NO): NO